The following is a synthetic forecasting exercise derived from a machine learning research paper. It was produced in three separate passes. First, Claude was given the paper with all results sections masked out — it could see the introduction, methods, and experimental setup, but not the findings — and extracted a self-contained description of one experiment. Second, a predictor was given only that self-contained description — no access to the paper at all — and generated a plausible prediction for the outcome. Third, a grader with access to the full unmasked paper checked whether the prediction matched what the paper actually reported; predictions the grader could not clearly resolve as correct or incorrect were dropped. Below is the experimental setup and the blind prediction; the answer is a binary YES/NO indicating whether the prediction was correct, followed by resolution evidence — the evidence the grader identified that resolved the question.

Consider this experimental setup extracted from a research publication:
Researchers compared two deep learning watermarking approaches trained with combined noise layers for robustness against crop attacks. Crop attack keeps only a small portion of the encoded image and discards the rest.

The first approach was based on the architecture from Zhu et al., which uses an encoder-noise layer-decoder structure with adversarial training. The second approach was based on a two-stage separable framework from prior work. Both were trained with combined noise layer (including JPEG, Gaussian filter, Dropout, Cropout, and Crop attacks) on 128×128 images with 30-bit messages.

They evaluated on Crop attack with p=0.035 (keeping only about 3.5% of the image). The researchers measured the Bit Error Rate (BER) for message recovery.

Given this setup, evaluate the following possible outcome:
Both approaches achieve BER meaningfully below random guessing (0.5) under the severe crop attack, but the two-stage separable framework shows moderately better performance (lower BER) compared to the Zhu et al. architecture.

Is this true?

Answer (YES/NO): NO